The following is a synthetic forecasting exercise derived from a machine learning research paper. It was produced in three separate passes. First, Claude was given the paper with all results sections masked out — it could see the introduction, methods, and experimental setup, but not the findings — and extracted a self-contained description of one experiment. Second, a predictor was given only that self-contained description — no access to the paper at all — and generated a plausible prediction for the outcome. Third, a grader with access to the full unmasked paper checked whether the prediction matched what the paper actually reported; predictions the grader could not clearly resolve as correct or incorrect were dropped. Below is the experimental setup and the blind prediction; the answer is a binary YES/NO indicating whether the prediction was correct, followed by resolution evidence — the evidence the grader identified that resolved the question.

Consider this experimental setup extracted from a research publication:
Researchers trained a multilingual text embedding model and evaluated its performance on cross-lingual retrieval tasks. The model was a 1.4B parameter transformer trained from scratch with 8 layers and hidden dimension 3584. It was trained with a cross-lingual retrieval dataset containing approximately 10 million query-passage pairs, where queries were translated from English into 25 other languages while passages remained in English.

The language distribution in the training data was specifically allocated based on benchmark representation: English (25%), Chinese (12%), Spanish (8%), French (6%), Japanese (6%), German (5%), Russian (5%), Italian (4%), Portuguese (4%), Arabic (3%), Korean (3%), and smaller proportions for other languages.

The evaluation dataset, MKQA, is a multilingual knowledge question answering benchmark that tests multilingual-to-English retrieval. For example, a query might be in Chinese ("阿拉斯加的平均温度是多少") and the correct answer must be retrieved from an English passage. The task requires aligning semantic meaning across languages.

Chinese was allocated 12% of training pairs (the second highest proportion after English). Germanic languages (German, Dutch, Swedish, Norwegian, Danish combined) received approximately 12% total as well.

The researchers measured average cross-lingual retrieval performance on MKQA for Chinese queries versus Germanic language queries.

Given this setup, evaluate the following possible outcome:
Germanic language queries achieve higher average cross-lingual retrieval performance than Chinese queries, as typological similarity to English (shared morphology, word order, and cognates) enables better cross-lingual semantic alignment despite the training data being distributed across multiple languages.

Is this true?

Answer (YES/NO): YES